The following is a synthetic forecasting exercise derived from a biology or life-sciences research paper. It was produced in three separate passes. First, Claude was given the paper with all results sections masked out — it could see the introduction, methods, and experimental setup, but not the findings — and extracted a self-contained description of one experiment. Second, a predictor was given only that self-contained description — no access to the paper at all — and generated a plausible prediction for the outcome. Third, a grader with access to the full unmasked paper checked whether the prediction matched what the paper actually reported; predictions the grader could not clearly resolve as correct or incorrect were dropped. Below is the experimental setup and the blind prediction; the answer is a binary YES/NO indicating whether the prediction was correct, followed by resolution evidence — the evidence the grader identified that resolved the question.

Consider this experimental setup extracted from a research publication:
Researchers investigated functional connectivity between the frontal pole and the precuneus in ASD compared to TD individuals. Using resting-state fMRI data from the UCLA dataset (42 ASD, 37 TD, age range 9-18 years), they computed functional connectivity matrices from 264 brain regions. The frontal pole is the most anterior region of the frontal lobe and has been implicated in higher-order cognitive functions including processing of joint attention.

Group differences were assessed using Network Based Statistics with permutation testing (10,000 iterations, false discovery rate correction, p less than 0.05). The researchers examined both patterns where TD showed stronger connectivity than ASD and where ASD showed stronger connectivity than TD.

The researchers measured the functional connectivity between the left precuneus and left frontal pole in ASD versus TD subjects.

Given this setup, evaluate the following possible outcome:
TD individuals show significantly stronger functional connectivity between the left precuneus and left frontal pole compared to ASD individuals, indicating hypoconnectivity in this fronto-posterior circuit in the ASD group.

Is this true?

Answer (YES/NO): NO